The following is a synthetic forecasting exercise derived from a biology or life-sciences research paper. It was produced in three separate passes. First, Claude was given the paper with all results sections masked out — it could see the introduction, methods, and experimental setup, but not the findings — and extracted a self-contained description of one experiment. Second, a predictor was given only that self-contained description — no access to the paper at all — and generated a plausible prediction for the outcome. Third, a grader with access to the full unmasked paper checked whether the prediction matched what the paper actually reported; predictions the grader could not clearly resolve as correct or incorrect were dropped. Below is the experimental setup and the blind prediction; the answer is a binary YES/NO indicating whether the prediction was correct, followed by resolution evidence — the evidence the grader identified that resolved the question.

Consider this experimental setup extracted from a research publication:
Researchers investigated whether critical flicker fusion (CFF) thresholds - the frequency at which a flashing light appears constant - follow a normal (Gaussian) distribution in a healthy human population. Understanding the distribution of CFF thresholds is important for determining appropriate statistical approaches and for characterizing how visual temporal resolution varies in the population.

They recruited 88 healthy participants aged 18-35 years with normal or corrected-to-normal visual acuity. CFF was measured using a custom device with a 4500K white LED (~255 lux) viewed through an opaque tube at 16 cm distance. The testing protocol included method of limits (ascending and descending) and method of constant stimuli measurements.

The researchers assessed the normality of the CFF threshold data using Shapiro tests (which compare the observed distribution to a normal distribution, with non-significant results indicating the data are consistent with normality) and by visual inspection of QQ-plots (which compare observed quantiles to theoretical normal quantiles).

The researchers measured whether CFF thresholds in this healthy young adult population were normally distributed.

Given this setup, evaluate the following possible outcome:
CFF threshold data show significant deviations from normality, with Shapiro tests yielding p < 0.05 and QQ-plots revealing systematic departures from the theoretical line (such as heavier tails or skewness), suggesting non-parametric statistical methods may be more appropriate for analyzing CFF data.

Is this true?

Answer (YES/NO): NO